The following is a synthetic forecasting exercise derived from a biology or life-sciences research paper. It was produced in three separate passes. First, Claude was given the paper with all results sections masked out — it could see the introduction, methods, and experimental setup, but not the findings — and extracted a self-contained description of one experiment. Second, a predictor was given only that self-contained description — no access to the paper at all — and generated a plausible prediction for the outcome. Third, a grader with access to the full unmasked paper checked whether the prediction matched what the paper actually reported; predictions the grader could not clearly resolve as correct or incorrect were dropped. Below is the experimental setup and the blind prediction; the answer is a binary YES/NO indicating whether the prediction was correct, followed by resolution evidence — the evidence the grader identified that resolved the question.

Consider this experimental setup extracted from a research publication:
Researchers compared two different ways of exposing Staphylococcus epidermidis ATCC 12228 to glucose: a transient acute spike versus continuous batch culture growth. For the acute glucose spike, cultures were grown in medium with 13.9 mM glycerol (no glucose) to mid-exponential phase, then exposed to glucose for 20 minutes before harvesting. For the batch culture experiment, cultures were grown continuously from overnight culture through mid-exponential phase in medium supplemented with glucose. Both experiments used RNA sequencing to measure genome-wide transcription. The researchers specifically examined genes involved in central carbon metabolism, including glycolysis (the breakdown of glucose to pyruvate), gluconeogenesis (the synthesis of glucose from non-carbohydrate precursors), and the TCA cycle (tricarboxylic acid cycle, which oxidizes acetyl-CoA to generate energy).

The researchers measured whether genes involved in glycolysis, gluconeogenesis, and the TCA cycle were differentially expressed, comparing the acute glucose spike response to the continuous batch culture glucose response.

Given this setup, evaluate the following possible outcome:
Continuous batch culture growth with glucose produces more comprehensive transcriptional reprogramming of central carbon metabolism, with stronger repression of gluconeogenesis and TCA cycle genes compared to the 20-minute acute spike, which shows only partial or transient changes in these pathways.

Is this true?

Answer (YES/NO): NO